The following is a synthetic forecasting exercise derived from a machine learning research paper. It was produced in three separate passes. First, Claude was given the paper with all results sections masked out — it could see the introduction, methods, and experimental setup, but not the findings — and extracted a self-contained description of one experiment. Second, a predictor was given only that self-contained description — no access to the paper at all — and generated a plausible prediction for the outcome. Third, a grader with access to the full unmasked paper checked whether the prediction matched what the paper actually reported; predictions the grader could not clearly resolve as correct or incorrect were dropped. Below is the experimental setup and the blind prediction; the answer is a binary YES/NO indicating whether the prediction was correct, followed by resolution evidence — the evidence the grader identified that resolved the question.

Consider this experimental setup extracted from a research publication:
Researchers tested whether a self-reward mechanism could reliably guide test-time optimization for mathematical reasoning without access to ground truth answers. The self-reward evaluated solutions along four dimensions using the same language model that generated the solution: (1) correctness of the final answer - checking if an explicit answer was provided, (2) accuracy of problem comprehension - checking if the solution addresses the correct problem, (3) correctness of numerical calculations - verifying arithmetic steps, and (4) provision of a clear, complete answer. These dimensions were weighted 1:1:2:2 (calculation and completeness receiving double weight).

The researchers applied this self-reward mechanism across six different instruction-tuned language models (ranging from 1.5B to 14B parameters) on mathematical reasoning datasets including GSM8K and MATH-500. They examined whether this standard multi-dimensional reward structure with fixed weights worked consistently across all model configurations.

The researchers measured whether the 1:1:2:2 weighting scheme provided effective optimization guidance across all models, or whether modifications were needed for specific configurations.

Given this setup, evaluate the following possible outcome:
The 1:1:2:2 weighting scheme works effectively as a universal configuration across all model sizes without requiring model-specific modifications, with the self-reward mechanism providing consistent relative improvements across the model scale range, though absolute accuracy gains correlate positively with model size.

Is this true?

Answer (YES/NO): NO